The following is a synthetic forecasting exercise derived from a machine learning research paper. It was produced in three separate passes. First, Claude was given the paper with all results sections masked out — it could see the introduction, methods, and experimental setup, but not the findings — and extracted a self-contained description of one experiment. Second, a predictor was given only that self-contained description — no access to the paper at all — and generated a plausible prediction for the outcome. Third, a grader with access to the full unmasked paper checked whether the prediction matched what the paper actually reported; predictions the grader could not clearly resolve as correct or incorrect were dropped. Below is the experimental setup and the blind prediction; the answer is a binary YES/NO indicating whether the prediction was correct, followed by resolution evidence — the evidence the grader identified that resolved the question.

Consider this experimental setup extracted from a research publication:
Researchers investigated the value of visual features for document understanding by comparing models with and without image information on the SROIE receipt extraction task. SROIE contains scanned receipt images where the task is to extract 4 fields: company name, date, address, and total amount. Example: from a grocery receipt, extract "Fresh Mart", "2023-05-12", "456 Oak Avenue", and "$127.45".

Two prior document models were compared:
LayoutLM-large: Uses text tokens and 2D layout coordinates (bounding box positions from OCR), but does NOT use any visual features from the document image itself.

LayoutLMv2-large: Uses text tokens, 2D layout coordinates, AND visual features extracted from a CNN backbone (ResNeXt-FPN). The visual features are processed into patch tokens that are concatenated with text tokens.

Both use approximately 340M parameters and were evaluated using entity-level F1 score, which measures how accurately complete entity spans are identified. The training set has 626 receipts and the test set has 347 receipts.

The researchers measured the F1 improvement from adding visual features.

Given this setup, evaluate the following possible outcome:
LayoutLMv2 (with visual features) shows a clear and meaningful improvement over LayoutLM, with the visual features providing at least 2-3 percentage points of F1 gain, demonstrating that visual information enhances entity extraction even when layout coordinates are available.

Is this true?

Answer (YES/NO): YES